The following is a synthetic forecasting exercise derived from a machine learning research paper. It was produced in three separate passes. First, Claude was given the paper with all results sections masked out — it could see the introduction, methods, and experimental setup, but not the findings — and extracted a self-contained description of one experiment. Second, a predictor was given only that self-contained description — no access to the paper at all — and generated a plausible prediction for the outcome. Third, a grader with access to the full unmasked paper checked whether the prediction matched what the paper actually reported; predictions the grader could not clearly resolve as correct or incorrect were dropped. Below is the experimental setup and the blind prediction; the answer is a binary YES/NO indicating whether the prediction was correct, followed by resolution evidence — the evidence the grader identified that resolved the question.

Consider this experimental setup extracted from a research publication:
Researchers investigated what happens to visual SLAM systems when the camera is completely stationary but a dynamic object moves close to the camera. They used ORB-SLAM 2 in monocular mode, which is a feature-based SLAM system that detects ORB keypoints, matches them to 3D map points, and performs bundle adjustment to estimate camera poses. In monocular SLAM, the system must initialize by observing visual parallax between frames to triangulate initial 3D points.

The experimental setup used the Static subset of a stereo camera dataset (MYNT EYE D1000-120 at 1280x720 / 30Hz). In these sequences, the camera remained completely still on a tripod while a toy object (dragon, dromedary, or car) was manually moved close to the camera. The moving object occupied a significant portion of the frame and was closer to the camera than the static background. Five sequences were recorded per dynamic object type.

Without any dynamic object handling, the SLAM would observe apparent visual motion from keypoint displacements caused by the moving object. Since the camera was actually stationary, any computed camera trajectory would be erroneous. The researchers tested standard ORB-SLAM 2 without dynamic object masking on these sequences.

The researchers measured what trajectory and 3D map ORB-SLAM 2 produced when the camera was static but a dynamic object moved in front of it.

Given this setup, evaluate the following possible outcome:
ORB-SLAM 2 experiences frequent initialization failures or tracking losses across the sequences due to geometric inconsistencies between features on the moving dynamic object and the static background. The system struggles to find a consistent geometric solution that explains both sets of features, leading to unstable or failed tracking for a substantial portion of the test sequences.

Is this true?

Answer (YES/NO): NO